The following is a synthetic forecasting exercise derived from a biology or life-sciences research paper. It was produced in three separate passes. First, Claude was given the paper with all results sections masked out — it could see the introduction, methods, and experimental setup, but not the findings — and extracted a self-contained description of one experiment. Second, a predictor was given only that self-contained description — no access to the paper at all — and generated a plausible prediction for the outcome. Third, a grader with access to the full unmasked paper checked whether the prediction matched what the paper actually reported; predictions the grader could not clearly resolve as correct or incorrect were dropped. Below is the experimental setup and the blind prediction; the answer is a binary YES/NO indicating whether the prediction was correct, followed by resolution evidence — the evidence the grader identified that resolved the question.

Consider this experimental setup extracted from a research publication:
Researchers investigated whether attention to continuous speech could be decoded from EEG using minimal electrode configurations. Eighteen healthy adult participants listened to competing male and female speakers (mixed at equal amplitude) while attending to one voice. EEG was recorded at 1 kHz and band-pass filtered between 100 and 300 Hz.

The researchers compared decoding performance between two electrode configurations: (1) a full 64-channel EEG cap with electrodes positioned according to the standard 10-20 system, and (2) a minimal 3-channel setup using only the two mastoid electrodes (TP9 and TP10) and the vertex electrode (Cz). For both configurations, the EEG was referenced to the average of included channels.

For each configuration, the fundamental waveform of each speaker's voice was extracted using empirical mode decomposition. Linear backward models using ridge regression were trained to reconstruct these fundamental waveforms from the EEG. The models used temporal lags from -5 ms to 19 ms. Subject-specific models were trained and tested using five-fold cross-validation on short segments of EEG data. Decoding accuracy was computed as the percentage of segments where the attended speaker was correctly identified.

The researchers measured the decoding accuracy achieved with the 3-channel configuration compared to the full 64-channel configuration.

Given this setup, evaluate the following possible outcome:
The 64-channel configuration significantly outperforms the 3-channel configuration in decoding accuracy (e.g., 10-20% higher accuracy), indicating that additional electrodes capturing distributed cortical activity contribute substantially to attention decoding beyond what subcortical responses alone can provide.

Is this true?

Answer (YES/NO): NO